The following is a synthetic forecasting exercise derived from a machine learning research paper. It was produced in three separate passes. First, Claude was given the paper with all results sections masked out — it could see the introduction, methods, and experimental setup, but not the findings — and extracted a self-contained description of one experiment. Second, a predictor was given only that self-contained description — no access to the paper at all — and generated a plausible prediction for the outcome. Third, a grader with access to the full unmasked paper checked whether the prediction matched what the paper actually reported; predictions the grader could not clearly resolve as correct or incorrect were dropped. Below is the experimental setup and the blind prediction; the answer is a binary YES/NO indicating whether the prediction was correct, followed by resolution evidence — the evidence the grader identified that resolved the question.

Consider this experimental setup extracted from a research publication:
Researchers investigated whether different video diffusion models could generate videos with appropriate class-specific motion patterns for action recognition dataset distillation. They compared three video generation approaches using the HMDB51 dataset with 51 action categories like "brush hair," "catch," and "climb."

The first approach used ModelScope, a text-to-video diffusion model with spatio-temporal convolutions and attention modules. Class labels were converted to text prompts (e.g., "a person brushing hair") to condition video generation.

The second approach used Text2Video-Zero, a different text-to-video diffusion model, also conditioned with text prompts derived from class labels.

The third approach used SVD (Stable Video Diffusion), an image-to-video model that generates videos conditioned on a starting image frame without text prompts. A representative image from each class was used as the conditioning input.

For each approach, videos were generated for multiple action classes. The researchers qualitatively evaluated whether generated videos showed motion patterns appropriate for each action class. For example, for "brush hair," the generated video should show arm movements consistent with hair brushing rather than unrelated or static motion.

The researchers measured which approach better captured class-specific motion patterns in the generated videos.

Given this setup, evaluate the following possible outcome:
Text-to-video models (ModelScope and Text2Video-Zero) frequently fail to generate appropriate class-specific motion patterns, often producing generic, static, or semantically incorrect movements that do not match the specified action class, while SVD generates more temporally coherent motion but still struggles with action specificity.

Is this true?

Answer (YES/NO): NO